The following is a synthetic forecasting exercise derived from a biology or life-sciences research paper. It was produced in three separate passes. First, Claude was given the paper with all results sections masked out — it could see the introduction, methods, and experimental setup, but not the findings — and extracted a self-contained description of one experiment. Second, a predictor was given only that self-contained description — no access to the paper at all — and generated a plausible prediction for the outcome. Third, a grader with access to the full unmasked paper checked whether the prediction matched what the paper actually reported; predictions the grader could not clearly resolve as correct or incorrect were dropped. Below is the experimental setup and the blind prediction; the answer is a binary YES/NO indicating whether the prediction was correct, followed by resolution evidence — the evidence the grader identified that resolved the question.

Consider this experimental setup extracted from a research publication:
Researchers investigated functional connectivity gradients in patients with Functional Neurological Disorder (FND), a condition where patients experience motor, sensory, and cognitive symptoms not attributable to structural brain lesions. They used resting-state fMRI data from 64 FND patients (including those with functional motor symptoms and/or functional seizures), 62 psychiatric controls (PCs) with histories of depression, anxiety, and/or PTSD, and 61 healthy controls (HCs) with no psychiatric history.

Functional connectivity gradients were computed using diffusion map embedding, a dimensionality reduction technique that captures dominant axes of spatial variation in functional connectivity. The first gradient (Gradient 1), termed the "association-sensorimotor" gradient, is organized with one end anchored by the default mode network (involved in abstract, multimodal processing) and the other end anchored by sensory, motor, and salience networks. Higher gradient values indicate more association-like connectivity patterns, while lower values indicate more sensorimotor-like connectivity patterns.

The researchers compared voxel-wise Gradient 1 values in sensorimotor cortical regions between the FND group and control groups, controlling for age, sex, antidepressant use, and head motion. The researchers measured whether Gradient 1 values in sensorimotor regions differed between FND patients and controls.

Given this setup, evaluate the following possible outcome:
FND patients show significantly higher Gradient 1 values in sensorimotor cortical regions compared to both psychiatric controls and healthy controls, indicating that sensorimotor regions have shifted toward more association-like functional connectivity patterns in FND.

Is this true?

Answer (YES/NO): YES